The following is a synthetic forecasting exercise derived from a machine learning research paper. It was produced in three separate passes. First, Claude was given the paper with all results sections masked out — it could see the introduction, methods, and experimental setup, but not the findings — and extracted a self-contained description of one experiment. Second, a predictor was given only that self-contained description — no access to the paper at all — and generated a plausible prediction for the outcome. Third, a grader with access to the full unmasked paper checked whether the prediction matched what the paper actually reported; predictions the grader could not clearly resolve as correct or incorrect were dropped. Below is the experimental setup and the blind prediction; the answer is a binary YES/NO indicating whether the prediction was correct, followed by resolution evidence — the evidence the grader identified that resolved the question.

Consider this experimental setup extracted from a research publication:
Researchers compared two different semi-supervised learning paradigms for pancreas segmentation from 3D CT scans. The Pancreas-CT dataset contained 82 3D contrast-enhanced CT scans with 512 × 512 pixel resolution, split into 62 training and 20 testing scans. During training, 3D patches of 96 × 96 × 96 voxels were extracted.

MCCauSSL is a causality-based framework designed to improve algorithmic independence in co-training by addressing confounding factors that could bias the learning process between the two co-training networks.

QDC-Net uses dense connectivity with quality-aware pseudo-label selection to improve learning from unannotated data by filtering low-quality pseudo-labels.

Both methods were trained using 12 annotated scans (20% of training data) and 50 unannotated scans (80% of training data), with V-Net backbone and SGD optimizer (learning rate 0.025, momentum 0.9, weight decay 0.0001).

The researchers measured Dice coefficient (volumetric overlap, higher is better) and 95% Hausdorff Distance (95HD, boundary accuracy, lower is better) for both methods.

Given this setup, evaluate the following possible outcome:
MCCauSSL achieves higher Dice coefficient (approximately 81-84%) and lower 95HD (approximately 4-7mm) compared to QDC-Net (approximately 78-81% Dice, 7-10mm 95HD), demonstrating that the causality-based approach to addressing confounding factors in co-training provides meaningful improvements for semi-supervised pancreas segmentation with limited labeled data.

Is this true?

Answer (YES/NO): NO